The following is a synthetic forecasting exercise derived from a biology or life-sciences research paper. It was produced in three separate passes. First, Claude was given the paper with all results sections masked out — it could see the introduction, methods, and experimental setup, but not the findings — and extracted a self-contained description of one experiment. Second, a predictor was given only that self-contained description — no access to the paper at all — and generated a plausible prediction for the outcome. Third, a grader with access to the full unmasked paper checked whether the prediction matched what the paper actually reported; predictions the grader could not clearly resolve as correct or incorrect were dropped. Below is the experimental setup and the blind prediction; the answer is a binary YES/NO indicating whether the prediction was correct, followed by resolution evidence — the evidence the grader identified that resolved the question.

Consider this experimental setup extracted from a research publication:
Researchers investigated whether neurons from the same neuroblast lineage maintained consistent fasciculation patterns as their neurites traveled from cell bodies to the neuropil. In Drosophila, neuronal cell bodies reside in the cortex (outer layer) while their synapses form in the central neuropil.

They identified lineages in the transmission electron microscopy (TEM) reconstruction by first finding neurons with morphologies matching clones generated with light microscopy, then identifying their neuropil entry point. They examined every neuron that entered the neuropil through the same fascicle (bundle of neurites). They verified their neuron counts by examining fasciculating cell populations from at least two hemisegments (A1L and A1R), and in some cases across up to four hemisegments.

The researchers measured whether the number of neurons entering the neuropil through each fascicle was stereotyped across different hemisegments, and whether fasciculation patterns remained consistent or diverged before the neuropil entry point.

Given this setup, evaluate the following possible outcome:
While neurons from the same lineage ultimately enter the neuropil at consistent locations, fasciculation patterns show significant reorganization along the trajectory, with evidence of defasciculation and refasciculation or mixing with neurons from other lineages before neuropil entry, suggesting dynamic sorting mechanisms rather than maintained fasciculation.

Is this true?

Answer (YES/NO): NO